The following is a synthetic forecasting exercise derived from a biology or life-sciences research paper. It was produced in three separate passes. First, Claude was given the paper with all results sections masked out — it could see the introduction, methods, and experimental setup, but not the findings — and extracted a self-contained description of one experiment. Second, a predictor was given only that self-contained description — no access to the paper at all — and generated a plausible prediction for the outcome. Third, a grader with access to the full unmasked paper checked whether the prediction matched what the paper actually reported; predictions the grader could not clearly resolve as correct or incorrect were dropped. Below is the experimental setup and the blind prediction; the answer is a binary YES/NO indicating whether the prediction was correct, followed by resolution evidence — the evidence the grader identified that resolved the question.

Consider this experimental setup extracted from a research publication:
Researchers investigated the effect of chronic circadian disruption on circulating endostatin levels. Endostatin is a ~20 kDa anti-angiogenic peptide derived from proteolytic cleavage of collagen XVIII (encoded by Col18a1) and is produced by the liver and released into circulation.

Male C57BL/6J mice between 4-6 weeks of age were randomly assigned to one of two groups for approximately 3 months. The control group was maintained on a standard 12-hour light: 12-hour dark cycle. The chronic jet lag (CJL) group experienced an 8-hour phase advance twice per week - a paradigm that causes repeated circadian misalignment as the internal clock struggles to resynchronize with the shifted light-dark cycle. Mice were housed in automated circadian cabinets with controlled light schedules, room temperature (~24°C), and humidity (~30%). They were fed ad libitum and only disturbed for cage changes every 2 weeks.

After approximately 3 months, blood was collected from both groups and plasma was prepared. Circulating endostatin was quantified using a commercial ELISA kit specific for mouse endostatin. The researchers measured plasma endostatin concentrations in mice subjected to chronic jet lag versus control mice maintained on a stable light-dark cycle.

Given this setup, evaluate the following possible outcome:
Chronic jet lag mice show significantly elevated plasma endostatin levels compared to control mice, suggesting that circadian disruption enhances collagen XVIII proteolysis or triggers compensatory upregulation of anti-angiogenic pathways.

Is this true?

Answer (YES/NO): NO